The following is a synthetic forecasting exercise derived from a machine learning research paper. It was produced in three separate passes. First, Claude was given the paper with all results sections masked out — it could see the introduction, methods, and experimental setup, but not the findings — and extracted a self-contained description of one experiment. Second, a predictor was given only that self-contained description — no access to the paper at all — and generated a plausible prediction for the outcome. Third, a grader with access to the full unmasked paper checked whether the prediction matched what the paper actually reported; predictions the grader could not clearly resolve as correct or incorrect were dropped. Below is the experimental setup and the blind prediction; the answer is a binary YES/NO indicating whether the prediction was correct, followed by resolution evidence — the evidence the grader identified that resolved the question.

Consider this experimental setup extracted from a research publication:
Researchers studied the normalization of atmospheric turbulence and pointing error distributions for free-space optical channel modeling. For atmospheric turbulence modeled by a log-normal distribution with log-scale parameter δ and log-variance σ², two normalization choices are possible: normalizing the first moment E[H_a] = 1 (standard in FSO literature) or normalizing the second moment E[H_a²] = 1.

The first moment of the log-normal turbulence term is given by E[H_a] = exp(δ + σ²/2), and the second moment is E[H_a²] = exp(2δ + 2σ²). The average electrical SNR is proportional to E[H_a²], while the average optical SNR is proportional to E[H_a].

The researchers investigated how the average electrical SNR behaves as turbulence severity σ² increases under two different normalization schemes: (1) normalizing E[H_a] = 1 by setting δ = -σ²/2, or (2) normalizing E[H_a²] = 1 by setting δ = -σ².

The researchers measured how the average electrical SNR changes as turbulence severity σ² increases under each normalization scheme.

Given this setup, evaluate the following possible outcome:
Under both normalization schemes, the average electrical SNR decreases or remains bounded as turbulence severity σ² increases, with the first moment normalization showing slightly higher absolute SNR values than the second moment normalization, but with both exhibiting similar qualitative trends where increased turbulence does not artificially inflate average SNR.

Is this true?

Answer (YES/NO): NO